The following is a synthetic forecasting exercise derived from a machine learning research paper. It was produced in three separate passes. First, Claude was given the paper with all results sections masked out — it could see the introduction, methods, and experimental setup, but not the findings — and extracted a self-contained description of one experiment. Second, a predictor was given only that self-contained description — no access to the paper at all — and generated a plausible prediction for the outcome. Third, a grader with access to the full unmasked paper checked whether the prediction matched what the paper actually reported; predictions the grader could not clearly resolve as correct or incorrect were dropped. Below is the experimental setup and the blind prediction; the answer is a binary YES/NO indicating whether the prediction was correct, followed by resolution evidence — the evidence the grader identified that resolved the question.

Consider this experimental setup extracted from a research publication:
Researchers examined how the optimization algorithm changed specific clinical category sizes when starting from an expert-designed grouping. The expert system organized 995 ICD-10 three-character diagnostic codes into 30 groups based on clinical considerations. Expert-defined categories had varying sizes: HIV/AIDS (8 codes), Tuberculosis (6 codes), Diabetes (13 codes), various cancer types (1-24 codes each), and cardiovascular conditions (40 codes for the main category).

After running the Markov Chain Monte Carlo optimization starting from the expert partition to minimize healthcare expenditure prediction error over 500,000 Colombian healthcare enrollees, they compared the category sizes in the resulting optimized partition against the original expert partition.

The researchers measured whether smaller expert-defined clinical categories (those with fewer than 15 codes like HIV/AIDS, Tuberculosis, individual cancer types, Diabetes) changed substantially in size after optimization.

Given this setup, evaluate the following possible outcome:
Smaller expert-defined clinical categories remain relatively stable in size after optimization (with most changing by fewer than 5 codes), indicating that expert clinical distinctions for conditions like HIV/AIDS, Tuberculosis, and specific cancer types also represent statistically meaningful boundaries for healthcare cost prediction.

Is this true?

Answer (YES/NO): NO